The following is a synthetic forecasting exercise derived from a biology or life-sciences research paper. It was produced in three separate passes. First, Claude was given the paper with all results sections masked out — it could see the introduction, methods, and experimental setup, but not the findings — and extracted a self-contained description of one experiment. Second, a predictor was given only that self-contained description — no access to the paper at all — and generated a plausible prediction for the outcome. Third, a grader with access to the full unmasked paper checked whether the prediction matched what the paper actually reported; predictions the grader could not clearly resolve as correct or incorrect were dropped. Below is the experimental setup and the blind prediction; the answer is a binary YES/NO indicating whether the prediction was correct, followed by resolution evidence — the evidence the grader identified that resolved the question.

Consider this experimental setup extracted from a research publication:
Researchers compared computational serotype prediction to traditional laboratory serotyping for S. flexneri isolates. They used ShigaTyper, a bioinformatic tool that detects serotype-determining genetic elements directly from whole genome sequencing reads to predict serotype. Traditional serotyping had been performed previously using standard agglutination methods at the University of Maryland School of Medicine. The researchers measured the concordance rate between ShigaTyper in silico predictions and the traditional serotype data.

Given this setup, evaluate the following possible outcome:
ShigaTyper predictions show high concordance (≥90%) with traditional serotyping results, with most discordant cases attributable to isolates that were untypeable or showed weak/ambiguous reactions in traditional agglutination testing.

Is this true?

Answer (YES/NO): NO